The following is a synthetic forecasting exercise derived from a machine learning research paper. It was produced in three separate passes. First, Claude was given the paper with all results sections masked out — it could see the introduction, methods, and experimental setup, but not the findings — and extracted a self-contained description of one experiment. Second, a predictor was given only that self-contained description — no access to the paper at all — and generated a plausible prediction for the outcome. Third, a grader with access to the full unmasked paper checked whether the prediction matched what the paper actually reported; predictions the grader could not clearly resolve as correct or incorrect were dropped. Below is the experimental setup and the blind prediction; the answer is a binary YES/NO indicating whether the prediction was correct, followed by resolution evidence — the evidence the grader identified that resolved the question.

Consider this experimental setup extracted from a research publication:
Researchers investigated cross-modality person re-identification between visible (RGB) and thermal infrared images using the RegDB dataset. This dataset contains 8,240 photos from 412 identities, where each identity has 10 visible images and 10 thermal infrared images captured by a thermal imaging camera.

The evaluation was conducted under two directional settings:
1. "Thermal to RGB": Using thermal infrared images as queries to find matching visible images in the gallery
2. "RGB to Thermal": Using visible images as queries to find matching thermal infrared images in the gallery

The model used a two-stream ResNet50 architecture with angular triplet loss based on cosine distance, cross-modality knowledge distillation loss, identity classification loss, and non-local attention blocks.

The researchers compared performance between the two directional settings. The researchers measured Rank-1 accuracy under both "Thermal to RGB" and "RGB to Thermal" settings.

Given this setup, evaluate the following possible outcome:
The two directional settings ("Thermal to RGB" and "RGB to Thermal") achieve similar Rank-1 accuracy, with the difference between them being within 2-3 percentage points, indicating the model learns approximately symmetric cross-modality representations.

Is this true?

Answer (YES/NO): YES